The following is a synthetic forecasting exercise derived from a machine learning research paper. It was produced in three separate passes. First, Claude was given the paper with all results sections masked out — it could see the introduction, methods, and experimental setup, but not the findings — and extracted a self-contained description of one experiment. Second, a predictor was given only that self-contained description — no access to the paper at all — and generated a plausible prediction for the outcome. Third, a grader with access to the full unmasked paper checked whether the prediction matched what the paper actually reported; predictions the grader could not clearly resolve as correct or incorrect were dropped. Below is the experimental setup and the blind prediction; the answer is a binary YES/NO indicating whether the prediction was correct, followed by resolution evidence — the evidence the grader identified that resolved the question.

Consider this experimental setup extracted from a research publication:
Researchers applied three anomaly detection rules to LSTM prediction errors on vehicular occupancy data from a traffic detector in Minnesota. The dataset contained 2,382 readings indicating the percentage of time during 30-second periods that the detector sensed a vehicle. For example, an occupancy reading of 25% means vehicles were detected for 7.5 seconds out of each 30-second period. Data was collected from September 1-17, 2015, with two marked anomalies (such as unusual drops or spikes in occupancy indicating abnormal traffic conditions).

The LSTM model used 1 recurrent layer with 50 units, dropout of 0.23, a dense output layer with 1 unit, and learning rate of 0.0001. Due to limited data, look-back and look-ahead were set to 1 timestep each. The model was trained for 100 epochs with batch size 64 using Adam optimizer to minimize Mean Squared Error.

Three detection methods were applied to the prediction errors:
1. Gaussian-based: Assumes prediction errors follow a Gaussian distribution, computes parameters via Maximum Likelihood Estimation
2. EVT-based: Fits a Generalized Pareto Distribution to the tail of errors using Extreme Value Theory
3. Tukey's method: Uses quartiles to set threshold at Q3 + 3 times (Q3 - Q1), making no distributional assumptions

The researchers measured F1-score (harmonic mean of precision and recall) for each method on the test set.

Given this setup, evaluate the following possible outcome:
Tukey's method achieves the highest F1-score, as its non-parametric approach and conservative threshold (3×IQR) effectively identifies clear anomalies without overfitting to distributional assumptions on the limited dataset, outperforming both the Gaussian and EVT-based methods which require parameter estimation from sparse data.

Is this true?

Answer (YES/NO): NO